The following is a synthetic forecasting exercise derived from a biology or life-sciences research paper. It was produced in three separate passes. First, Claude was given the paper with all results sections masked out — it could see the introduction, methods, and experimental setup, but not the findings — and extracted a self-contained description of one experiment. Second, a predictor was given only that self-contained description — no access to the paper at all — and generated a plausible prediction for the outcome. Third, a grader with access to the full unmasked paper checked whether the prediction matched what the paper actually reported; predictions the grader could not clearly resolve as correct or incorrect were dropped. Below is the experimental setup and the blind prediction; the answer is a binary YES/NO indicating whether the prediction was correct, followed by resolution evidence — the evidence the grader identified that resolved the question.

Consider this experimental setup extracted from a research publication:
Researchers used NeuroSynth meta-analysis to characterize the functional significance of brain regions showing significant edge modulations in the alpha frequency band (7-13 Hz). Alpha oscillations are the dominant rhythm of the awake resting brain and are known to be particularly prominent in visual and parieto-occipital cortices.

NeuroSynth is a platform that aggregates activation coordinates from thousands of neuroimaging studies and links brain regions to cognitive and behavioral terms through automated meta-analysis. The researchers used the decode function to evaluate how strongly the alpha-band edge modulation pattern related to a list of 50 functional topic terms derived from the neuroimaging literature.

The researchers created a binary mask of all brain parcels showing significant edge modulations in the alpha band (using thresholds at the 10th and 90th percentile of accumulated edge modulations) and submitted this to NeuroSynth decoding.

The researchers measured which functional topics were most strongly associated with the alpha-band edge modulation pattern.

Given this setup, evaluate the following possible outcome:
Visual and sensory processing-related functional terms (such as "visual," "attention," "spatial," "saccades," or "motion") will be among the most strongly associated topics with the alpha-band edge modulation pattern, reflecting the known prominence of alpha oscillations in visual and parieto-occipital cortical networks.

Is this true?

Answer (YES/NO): YES